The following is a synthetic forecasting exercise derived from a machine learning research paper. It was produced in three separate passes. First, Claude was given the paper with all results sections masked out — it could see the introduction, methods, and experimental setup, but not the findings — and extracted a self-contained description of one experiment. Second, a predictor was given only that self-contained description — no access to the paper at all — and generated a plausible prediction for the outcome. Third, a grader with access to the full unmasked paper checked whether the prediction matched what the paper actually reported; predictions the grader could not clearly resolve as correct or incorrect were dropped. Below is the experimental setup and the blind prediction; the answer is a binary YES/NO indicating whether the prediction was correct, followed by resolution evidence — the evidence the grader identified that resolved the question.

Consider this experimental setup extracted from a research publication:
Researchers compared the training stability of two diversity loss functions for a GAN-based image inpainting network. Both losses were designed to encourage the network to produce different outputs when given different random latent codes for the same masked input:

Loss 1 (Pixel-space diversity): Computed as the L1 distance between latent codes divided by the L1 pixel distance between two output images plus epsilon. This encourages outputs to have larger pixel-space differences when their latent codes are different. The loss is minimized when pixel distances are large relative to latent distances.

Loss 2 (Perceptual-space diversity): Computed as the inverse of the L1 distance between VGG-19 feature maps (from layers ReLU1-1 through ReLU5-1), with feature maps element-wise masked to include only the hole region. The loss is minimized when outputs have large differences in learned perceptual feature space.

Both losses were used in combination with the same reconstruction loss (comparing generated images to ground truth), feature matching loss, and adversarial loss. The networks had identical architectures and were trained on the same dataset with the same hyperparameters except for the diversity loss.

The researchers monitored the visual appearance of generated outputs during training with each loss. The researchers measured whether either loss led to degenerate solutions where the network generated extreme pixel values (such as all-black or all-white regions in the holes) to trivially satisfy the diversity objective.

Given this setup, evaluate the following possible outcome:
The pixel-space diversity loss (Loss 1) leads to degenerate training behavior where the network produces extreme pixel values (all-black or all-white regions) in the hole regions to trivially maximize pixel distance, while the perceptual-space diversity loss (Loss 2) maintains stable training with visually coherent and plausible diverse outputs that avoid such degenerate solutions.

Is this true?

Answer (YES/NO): YES